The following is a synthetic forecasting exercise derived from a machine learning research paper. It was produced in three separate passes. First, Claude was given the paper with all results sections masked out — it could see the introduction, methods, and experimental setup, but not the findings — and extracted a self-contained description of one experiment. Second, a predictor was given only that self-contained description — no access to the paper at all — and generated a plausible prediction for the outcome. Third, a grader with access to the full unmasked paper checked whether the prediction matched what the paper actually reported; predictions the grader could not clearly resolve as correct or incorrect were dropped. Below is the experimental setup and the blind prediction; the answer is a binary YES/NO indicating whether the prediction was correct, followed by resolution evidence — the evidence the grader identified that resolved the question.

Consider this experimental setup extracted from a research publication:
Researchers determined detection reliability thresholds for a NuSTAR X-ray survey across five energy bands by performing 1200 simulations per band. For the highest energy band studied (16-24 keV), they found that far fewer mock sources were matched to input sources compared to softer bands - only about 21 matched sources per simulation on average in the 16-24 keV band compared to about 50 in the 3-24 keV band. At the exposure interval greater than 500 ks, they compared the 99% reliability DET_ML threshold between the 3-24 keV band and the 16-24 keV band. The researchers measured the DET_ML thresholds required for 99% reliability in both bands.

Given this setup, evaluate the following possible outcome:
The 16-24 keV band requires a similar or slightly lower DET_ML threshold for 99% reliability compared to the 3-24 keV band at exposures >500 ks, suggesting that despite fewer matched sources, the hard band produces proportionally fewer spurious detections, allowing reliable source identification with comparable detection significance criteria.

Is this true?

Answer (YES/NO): NO